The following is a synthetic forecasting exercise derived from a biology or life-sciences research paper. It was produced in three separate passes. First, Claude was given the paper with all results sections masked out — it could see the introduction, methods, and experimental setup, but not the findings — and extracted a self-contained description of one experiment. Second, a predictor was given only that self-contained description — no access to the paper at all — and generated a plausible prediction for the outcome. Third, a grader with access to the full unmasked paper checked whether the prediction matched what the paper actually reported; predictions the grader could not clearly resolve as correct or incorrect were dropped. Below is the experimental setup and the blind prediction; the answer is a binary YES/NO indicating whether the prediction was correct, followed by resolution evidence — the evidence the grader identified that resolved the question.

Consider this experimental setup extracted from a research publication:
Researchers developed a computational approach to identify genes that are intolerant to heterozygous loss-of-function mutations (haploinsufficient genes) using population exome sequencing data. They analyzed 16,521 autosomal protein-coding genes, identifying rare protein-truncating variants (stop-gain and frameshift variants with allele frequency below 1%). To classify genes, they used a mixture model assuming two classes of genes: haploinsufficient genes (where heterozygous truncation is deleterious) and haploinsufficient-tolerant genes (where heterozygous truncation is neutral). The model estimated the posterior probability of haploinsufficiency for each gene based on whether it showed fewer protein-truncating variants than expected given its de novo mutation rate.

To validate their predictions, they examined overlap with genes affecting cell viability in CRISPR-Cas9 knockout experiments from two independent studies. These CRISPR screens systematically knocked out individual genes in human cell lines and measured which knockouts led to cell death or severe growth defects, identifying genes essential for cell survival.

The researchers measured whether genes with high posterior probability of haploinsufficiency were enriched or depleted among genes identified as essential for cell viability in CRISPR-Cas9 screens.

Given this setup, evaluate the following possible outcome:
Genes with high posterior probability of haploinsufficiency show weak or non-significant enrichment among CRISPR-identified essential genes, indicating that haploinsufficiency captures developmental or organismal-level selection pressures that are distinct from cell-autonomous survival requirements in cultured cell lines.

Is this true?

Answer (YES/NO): NO